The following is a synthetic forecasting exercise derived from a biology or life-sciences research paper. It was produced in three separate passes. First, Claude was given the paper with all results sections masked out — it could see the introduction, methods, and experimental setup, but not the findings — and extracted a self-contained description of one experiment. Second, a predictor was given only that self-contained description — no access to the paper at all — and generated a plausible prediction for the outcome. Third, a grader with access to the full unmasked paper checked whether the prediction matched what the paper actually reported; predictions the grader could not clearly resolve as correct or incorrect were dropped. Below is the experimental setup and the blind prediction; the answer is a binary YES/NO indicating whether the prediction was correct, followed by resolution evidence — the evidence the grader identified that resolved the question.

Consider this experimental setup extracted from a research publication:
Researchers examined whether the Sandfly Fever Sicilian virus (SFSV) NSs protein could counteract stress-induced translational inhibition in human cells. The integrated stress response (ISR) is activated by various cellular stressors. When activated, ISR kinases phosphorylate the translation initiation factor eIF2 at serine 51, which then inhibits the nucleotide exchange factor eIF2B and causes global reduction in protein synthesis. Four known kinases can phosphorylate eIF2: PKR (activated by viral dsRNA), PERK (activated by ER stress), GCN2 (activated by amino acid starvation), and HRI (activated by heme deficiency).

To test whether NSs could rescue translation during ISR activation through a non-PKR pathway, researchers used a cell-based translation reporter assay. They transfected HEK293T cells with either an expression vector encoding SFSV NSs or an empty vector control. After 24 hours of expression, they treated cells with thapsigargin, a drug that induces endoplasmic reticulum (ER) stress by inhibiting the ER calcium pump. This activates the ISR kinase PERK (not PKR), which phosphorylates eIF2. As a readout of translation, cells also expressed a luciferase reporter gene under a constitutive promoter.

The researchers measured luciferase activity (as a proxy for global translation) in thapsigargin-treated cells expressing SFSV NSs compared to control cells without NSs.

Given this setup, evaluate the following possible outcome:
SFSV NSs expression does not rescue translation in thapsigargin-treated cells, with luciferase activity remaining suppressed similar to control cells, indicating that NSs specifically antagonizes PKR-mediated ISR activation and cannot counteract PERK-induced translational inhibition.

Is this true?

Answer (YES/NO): NO